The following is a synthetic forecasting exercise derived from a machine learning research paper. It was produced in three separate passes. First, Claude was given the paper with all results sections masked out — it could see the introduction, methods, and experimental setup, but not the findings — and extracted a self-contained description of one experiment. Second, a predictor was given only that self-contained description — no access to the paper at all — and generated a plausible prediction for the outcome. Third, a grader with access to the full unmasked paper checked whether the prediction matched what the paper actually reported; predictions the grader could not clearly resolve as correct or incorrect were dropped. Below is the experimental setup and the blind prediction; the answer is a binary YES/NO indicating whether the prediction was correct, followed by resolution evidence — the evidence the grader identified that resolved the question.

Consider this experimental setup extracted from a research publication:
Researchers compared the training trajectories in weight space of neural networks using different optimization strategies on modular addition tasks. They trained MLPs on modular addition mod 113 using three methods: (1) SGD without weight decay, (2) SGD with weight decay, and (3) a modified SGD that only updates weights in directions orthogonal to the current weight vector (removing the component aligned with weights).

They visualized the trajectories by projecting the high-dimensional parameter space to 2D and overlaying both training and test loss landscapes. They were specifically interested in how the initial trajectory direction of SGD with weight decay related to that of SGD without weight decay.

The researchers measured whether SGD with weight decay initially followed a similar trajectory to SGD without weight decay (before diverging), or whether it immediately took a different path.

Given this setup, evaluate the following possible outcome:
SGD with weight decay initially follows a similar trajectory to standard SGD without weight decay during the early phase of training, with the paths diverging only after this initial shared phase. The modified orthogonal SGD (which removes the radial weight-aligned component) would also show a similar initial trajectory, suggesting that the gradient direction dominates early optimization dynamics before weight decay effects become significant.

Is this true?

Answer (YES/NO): NO